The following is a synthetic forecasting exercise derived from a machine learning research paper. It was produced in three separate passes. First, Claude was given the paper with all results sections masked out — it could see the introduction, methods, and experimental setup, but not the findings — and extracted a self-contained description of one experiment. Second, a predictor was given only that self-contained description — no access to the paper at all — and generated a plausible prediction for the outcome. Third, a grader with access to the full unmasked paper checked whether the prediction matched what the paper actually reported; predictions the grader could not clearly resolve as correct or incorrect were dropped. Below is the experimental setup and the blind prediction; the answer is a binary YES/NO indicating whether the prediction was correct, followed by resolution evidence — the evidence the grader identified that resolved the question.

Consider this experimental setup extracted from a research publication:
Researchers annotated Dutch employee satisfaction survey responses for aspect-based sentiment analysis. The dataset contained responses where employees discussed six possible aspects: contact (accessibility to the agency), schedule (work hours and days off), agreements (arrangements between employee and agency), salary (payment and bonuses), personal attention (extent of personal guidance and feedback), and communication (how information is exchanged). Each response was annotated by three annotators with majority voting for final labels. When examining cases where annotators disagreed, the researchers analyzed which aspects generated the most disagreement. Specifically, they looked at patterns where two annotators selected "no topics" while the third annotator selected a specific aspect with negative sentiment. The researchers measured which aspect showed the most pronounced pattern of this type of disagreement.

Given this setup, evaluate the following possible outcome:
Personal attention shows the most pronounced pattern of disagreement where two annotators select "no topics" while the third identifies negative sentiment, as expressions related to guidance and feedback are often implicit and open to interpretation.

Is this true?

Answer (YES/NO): NO